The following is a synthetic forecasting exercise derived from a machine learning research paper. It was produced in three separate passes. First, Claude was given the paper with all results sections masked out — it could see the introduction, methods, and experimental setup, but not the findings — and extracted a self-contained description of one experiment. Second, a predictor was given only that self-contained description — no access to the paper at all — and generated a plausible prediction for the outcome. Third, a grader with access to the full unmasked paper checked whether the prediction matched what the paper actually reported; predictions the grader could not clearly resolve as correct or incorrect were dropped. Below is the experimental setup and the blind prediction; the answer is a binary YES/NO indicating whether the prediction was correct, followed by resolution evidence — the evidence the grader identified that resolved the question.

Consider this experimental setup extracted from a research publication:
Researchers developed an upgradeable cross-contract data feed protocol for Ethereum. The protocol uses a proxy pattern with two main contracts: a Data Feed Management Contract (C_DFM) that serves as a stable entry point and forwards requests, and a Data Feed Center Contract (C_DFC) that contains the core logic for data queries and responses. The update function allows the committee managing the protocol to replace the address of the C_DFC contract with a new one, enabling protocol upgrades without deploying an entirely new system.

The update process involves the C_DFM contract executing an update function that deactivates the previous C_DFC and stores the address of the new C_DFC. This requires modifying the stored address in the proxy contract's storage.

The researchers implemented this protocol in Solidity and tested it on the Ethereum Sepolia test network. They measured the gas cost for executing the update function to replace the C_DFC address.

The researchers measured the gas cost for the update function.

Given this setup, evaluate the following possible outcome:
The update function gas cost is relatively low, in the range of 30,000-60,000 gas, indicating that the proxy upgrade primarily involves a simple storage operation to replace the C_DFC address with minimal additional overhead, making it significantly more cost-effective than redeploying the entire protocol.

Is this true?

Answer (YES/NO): YES